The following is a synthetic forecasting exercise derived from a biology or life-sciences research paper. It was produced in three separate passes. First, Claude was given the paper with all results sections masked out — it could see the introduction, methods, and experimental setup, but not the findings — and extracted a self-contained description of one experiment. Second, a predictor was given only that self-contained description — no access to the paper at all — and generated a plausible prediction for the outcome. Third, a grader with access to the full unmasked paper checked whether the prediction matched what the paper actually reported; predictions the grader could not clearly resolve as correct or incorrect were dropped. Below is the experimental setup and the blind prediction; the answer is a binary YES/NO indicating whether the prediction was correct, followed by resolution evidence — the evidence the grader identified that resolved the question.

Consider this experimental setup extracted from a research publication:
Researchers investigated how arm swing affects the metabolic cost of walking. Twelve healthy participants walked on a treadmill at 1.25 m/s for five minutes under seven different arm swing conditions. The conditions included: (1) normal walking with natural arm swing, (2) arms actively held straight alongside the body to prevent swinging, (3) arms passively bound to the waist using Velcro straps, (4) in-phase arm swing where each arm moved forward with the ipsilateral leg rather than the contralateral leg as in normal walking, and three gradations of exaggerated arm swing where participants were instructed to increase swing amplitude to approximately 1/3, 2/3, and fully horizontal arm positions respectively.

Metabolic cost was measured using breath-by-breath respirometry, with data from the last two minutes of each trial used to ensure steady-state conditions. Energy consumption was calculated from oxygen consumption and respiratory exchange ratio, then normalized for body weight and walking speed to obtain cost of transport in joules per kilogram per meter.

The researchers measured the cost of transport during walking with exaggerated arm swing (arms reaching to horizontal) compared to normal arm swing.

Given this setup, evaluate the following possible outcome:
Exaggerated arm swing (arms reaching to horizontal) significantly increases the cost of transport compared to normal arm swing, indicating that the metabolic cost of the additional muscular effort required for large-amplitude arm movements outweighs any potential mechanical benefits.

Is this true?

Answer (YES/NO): YES